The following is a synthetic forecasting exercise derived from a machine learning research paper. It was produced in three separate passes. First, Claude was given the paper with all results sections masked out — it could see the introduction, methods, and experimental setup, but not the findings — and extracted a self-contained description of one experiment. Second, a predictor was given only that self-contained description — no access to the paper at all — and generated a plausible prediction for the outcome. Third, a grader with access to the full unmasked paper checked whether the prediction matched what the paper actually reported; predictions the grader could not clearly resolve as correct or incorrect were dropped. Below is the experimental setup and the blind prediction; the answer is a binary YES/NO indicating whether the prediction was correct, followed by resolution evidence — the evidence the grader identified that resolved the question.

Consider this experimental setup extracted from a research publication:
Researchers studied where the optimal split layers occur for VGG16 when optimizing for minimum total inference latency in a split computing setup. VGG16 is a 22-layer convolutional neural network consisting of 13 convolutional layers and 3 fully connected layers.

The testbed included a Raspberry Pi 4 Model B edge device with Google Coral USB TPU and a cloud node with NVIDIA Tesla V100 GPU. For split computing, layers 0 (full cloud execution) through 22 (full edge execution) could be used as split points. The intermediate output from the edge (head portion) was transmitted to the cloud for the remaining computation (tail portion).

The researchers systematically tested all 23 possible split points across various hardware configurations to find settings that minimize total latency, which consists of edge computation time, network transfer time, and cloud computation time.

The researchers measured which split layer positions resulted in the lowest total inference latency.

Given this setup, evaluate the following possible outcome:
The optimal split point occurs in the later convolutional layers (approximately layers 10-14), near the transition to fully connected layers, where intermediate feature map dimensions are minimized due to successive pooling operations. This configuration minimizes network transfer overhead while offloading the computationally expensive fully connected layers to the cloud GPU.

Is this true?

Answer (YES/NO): NO